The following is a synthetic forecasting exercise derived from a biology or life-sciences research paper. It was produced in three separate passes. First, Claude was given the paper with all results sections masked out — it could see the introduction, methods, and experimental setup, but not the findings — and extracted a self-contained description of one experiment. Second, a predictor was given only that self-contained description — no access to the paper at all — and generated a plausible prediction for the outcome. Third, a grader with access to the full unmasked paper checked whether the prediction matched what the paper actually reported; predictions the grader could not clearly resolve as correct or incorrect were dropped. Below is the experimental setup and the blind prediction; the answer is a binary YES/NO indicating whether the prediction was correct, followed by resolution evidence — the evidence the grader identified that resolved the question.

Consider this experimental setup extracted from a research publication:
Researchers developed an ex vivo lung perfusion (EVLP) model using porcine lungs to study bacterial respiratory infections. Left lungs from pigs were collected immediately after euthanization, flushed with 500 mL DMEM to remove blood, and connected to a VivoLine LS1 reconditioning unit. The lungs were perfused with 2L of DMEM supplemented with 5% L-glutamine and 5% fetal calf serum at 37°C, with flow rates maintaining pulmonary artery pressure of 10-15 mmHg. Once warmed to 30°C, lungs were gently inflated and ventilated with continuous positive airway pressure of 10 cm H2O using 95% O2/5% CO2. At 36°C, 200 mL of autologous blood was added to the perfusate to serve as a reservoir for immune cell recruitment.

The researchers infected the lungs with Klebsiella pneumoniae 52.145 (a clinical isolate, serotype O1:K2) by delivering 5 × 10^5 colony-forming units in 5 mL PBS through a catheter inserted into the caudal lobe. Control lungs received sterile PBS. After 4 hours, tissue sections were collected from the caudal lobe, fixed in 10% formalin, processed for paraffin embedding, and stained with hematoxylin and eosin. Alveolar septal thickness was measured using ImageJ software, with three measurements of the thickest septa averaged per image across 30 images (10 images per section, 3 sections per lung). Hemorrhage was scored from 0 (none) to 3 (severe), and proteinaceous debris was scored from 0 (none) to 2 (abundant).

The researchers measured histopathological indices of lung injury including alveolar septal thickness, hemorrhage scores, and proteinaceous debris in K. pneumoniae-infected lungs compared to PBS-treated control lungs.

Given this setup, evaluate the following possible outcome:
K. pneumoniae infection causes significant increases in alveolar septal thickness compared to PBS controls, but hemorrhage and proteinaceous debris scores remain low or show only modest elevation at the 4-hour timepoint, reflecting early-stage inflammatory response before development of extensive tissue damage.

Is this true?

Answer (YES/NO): NO